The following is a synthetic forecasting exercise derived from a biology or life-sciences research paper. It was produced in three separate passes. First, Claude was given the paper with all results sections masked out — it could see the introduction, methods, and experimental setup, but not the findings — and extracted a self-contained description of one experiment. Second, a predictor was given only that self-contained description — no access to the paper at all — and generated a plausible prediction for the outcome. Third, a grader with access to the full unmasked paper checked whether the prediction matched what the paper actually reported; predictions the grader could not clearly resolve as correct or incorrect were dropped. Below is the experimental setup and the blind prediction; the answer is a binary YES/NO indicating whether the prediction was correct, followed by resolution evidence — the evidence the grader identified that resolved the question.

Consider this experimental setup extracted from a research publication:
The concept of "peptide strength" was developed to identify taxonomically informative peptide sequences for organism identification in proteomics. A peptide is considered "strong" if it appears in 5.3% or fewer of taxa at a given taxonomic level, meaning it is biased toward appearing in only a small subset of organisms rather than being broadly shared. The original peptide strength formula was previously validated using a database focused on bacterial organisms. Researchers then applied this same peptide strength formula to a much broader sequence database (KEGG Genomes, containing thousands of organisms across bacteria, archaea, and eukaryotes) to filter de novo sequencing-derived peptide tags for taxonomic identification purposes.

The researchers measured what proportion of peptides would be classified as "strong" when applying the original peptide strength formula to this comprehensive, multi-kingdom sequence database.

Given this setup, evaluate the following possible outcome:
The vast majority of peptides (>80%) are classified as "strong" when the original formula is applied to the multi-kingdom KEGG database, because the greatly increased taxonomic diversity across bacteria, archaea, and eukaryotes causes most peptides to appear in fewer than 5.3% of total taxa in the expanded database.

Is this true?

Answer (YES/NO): YES